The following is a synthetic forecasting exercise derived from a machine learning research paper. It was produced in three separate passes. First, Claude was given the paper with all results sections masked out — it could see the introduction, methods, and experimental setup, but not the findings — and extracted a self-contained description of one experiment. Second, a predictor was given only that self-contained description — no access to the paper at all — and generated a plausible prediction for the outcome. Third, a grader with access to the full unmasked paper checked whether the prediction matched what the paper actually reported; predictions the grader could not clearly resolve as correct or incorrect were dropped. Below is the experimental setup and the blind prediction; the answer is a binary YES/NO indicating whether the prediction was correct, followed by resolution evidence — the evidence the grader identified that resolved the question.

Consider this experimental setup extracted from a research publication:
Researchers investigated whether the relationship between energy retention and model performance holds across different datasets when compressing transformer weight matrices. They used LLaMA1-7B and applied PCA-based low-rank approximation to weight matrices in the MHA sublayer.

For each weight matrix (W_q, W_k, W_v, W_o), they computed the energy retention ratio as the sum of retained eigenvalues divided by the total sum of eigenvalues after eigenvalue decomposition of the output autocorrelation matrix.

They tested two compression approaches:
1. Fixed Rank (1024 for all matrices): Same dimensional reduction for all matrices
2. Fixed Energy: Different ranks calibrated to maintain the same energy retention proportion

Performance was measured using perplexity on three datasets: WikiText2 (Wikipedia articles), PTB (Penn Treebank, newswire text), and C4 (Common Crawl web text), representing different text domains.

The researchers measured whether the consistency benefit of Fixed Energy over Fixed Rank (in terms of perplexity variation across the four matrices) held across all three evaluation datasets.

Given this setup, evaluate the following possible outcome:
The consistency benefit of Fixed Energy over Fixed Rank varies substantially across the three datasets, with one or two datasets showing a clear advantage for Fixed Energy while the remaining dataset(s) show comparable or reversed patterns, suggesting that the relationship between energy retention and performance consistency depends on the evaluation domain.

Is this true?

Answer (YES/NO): NO